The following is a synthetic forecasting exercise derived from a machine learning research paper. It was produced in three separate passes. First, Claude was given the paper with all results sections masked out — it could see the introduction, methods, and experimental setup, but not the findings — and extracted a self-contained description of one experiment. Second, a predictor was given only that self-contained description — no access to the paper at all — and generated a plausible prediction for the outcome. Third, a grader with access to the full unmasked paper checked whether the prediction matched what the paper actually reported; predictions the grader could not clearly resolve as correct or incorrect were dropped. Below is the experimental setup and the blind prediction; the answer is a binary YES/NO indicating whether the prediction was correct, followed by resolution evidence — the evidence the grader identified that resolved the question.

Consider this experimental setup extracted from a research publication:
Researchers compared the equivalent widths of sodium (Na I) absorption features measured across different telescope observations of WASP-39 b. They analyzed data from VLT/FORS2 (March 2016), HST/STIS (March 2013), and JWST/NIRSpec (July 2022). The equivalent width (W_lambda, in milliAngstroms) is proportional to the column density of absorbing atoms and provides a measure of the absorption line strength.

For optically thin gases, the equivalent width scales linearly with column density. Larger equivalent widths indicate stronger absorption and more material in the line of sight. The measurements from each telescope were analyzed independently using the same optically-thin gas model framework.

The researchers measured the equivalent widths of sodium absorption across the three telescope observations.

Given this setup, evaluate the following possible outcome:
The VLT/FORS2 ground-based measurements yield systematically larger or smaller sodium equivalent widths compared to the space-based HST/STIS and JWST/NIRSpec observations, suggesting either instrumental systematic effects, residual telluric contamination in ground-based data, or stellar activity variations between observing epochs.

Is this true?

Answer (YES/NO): NO